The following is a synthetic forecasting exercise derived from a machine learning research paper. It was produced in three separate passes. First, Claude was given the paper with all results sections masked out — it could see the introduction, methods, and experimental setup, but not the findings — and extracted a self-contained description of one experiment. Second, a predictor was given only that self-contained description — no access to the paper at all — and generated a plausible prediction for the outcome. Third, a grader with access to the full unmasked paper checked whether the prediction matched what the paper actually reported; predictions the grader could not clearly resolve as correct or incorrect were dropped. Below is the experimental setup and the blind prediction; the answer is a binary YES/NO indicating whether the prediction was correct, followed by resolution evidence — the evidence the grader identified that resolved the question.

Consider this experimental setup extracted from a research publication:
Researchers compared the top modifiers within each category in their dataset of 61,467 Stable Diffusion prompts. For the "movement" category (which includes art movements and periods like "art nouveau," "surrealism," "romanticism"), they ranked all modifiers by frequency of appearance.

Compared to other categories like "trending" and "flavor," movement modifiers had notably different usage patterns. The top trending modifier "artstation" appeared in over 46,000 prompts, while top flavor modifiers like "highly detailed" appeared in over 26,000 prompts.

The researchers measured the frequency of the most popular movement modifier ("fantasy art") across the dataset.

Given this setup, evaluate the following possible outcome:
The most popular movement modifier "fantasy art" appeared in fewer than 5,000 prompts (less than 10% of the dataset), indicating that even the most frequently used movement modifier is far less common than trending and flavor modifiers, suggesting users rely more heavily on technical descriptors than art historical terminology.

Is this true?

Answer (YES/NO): YES